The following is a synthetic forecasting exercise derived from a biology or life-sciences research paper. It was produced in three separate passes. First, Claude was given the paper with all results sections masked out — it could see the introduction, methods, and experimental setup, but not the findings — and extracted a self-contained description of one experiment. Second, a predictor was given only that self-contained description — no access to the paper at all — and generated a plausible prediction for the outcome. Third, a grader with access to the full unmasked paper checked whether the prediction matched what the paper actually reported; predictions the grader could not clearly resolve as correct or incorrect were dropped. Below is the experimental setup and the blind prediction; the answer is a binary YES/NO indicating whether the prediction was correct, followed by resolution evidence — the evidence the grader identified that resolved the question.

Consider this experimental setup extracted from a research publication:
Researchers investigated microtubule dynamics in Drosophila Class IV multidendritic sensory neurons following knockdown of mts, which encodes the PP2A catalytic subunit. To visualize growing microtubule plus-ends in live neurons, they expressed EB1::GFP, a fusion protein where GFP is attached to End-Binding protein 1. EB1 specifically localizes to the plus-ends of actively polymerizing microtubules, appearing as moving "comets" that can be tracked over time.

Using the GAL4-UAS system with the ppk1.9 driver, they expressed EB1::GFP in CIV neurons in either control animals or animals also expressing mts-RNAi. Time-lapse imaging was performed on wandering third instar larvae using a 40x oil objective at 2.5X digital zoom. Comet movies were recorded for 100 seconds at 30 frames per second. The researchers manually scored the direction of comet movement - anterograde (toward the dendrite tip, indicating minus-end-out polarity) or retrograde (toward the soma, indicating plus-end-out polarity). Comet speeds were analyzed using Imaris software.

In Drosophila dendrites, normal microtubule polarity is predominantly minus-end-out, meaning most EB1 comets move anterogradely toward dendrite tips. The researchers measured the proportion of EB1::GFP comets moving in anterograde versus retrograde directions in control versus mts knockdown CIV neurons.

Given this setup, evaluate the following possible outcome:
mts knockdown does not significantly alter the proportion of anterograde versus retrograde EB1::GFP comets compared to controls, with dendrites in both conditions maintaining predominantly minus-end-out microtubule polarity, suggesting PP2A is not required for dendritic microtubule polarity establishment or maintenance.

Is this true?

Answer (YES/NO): NO